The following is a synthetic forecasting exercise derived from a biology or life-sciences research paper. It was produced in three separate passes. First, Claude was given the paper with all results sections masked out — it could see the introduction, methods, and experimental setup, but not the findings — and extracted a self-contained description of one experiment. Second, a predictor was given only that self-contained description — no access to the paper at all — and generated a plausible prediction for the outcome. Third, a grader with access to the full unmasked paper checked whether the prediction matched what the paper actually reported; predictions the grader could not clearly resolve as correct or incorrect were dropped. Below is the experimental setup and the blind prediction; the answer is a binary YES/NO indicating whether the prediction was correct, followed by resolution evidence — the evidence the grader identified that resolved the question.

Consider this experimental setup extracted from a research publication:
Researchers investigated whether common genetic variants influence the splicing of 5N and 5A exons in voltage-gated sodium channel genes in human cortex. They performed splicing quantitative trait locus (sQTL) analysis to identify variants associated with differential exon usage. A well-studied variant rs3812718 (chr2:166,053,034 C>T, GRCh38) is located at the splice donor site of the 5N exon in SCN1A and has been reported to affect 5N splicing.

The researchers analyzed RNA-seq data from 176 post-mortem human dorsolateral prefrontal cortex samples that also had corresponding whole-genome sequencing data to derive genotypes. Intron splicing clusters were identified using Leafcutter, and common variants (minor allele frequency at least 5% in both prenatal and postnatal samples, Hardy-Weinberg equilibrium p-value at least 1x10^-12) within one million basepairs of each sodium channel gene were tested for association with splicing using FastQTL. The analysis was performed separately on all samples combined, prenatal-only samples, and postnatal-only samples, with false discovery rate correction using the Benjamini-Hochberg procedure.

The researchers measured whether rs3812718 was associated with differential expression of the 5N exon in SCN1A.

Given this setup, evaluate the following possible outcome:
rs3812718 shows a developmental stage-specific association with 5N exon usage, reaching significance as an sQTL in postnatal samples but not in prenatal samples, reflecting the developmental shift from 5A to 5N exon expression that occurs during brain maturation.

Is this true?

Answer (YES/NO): NO